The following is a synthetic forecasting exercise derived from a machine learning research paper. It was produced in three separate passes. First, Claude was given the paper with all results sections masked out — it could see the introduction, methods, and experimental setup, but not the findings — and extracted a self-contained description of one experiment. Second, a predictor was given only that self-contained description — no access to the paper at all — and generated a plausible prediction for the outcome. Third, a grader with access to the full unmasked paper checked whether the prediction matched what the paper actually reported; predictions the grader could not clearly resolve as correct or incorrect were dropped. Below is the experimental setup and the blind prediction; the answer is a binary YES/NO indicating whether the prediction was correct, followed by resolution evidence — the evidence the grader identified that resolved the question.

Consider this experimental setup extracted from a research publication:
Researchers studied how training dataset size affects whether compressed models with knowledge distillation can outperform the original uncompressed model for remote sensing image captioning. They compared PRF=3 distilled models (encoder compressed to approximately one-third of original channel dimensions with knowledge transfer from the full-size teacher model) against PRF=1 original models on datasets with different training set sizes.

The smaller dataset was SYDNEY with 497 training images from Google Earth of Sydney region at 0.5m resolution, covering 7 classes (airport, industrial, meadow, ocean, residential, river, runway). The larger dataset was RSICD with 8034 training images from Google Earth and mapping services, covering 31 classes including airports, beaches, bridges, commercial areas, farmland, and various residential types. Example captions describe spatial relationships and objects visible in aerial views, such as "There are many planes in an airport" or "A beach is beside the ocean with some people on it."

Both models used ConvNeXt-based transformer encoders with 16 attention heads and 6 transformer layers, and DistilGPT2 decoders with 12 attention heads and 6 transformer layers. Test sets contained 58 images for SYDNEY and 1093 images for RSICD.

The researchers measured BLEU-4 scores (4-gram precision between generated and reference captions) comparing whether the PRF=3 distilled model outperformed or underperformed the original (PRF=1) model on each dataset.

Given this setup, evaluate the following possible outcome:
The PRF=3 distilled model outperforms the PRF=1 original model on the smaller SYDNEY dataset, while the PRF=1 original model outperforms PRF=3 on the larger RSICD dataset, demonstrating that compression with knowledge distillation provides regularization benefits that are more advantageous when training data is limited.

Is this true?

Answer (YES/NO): YES